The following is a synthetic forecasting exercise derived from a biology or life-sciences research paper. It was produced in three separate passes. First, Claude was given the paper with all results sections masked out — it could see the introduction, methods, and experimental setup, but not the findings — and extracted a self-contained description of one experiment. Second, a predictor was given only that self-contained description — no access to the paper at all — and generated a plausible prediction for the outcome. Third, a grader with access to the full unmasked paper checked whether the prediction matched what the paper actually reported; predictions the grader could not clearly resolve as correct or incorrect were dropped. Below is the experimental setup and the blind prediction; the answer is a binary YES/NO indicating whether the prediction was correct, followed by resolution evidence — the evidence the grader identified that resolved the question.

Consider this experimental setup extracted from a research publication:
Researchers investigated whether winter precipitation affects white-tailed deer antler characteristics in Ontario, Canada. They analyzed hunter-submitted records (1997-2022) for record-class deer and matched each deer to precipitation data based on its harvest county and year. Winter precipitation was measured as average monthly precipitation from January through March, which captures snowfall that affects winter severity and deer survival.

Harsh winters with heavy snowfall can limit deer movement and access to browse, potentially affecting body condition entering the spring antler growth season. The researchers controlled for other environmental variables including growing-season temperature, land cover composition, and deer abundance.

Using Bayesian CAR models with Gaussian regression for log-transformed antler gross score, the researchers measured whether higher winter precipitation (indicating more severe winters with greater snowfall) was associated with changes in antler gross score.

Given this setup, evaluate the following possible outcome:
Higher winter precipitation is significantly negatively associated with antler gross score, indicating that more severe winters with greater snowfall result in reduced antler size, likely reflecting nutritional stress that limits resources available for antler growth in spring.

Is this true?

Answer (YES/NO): YES